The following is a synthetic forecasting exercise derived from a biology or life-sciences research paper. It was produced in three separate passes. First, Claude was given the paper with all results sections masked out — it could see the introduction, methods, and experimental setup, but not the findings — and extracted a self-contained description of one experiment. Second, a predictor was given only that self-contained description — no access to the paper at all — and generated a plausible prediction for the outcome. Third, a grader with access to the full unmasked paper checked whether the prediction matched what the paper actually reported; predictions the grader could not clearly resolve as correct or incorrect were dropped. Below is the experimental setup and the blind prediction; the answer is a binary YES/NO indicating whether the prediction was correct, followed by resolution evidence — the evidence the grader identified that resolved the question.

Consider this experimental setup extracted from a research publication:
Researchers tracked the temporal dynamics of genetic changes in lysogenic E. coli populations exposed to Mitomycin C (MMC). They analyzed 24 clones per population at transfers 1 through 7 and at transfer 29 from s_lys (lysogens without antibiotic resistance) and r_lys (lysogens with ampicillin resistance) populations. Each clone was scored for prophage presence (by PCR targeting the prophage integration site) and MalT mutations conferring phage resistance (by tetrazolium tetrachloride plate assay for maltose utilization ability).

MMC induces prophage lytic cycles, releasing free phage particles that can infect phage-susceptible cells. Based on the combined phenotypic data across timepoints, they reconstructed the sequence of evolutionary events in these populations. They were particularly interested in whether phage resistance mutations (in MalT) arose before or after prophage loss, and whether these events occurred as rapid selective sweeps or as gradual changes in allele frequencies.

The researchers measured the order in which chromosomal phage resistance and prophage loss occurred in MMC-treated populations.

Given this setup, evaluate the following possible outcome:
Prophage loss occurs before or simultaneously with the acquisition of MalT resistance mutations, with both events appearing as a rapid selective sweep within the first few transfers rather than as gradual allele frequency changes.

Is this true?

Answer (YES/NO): NO